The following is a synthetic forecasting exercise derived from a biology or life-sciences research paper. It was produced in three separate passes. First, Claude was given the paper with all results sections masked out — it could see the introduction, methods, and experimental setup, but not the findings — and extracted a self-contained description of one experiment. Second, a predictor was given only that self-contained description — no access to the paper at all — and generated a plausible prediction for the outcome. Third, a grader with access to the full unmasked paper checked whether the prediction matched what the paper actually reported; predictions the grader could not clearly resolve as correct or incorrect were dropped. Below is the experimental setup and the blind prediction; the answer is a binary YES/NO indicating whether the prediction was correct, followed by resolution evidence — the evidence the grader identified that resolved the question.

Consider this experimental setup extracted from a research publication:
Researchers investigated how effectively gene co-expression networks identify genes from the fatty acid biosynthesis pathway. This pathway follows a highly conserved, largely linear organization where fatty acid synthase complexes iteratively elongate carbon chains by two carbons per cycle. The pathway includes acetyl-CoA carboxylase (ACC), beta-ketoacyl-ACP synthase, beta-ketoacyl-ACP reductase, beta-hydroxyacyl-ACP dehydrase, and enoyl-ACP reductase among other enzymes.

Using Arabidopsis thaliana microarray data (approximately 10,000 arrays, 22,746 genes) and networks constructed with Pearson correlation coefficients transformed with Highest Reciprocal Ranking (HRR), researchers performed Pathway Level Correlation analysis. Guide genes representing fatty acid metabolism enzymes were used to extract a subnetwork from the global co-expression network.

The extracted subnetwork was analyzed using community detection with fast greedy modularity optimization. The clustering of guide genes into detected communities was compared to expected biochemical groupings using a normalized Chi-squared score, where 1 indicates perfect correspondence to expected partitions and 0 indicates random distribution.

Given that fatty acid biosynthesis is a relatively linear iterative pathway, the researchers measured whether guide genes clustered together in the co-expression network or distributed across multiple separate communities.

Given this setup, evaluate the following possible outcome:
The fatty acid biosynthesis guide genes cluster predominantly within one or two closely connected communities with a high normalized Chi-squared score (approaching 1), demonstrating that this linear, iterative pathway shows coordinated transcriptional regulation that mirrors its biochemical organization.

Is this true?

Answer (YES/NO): NO